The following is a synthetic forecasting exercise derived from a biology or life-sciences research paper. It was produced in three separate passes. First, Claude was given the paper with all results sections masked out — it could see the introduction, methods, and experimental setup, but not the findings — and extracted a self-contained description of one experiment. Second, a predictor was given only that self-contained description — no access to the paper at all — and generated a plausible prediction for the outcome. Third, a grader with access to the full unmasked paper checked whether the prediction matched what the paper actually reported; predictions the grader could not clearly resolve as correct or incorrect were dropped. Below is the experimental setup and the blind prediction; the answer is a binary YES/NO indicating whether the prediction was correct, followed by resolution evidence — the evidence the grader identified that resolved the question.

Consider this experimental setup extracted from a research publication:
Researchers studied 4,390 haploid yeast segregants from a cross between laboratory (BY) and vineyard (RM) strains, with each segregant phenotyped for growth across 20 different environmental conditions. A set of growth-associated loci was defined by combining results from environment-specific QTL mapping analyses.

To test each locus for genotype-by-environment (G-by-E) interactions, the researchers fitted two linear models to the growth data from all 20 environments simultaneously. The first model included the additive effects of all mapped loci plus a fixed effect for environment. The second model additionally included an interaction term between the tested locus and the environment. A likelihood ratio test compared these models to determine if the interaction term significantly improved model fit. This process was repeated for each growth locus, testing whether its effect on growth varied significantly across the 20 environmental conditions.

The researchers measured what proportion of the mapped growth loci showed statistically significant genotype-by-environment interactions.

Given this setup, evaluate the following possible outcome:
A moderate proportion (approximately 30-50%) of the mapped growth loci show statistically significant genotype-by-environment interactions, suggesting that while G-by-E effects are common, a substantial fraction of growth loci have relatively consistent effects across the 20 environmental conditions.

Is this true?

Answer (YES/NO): NO